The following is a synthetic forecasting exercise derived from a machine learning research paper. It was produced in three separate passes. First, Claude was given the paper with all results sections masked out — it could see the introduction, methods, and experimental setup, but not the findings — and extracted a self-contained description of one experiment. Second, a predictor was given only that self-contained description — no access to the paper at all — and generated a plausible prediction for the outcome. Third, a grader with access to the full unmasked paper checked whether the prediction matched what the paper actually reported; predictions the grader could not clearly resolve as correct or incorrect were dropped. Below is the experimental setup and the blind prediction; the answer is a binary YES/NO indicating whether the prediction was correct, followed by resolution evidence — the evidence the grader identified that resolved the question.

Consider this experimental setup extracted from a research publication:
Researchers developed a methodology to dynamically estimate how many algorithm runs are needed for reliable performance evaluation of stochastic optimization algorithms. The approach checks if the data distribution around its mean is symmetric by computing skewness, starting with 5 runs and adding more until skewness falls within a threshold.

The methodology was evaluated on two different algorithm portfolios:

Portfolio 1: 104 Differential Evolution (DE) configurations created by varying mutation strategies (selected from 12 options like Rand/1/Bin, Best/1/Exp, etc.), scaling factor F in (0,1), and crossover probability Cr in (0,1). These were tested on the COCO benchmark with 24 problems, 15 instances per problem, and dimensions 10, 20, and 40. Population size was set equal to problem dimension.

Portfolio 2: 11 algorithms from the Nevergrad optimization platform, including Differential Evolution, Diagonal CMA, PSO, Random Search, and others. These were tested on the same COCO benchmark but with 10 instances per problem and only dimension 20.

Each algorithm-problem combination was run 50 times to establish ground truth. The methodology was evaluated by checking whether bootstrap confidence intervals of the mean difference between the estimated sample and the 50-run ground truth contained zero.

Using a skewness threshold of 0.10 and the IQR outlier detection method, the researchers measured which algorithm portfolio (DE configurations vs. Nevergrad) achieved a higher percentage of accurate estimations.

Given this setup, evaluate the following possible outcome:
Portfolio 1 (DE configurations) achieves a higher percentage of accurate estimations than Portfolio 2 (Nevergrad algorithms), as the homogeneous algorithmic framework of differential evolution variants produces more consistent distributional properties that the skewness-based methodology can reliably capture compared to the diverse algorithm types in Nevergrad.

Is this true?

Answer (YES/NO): NO